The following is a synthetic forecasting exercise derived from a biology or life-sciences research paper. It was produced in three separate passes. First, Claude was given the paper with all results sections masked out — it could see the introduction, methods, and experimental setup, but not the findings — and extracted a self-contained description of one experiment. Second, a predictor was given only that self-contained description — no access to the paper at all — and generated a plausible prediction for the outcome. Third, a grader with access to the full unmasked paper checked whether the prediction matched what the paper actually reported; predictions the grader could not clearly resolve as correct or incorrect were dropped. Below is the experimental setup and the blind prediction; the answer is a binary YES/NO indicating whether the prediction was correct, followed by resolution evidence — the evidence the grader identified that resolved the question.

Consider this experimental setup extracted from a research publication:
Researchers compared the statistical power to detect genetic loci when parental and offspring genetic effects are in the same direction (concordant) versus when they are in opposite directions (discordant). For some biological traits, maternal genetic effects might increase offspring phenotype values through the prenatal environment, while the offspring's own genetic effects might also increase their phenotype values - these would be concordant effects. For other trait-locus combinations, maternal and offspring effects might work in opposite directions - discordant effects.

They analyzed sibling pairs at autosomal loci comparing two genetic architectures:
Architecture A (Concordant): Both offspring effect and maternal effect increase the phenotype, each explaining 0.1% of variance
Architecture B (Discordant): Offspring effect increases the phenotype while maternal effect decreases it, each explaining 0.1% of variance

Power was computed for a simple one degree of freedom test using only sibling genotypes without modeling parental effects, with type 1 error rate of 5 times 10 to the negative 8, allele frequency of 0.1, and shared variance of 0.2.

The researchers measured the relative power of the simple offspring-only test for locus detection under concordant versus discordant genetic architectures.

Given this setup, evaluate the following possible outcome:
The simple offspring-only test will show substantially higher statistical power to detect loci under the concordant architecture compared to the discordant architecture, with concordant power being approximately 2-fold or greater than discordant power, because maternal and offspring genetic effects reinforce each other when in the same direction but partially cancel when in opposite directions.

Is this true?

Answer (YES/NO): YES